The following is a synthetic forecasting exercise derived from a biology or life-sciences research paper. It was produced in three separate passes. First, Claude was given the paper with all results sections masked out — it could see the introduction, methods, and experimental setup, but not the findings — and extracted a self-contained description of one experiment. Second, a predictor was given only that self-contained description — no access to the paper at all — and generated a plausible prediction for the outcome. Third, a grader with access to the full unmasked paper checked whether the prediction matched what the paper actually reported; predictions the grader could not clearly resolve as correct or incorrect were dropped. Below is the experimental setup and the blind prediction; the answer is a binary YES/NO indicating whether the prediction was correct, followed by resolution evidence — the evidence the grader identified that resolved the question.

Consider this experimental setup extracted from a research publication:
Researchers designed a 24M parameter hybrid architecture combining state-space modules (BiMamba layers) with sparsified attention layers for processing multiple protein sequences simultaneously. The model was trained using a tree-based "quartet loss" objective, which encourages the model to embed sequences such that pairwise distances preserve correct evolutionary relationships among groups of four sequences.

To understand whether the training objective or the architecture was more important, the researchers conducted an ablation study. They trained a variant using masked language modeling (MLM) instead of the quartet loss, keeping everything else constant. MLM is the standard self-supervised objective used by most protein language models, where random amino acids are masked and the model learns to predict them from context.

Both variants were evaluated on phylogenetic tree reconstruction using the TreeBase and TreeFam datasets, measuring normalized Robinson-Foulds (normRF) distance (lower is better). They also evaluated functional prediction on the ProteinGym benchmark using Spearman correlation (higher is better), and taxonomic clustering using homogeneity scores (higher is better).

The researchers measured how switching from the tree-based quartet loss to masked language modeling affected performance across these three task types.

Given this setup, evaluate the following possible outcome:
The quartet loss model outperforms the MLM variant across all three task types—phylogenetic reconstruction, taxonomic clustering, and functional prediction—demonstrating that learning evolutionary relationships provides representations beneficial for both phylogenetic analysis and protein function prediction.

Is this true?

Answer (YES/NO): YES